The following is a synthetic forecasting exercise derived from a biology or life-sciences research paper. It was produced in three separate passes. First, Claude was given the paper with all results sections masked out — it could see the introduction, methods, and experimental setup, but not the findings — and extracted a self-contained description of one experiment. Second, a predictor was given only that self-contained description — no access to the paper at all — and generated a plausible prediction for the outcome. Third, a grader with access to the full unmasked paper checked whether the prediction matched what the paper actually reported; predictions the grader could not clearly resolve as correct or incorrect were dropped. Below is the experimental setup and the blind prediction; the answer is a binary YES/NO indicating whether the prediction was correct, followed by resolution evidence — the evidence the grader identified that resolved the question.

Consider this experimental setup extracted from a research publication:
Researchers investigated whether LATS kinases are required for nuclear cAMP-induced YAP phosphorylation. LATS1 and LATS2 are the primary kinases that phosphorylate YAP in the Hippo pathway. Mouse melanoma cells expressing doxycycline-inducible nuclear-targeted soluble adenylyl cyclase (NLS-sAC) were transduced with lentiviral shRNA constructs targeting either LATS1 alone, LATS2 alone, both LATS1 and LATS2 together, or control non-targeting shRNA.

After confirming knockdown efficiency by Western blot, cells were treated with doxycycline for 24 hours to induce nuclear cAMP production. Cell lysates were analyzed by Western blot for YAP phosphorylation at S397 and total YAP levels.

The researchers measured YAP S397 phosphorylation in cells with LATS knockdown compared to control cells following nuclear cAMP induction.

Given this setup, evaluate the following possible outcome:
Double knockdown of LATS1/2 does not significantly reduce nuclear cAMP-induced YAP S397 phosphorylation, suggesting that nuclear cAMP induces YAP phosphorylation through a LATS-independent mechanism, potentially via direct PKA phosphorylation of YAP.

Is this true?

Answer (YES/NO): NO